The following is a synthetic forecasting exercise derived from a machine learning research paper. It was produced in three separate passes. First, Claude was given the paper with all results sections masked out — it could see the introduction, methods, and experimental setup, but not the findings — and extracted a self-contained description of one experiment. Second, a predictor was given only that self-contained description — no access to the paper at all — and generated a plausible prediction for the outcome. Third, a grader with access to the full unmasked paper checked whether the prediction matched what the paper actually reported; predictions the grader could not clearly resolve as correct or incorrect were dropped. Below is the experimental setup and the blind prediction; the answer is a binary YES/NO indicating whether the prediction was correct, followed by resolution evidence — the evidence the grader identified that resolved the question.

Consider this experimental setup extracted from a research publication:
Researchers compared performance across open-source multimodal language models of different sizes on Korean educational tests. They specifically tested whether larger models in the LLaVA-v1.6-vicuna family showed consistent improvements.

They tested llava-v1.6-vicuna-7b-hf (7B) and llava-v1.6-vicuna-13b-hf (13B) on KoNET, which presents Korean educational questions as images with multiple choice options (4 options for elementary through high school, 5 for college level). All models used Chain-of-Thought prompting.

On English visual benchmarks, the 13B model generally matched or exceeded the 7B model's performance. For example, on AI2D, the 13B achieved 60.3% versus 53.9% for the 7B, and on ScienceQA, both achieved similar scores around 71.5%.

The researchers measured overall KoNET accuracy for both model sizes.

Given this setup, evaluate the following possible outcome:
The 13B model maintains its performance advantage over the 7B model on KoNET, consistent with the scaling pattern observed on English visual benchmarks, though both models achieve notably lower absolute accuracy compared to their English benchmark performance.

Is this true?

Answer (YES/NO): YES